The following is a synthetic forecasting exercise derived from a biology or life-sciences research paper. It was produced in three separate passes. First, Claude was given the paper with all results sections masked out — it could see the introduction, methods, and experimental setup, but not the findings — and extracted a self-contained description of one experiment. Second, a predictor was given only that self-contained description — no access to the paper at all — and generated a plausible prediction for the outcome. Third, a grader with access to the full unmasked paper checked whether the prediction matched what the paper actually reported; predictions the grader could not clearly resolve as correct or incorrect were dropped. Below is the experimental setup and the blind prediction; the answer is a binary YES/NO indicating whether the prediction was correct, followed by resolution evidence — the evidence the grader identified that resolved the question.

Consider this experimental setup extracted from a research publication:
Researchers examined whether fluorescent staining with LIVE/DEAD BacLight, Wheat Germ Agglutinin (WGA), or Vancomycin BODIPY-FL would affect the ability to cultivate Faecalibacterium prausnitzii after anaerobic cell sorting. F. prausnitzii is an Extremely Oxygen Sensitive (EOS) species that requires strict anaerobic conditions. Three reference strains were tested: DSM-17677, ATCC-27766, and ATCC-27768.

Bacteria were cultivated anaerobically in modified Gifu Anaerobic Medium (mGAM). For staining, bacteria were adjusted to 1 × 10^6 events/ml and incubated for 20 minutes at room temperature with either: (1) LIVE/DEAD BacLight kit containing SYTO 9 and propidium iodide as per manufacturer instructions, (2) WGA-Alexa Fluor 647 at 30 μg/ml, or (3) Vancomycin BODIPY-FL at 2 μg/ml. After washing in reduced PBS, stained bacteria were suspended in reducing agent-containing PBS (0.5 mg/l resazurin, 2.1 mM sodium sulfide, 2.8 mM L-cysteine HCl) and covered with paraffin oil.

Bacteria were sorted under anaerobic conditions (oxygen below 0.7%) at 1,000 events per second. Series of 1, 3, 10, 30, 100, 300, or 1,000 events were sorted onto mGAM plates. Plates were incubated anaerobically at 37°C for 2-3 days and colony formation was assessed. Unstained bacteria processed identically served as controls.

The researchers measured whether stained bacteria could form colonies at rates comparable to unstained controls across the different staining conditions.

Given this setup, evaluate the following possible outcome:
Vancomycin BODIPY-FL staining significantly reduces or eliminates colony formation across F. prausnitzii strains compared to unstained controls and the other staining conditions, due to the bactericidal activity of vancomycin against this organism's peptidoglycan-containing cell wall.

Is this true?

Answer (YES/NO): NO